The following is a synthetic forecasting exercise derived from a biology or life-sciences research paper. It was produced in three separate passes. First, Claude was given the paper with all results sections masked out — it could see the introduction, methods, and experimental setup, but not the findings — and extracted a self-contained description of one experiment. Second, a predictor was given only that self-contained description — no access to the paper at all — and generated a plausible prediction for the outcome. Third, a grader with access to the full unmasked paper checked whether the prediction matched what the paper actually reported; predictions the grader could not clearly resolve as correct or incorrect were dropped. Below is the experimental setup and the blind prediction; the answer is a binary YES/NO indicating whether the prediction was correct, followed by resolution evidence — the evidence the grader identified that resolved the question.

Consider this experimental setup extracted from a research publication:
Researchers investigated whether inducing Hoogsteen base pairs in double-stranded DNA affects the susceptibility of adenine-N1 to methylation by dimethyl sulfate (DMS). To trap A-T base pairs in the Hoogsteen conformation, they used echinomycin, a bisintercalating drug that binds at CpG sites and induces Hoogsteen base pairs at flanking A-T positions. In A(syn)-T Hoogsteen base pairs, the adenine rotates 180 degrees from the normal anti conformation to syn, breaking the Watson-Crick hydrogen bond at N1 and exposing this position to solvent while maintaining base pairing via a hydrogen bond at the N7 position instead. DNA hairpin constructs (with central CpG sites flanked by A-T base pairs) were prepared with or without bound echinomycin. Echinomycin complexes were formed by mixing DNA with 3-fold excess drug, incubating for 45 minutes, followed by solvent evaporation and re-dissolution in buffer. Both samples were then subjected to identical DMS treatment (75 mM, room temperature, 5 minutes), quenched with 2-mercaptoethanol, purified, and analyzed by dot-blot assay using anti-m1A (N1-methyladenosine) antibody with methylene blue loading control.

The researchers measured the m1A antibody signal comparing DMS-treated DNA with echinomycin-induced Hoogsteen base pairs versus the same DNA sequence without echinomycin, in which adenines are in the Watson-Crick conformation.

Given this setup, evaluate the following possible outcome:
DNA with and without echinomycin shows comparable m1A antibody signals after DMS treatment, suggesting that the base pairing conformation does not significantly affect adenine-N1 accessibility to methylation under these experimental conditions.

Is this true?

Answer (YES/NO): NO